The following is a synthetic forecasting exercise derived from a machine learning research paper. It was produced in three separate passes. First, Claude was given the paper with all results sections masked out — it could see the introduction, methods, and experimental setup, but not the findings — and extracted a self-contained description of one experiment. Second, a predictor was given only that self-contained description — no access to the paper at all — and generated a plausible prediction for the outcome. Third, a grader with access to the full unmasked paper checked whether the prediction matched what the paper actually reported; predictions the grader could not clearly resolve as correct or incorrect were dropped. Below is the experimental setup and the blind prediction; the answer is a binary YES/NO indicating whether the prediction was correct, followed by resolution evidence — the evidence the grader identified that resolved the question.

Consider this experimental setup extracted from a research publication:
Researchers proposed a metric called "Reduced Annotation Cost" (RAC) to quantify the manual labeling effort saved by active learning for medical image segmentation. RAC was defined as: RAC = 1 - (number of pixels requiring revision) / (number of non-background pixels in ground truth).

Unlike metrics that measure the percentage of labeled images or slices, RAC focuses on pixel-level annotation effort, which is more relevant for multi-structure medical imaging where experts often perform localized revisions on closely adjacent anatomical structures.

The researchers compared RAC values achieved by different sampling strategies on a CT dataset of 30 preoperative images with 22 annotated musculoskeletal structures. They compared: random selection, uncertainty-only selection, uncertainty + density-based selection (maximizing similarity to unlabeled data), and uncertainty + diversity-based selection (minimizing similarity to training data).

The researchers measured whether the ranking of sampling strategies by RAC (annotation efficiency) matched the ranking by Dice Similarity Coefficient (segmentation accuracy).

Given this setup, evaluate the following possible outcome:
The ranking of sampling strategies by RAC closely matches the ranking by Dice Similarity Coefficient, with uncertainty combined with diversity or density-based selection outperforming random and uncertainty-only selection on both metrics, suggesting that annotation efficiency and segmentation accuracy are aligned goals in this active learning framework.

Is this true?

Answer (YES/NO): NO